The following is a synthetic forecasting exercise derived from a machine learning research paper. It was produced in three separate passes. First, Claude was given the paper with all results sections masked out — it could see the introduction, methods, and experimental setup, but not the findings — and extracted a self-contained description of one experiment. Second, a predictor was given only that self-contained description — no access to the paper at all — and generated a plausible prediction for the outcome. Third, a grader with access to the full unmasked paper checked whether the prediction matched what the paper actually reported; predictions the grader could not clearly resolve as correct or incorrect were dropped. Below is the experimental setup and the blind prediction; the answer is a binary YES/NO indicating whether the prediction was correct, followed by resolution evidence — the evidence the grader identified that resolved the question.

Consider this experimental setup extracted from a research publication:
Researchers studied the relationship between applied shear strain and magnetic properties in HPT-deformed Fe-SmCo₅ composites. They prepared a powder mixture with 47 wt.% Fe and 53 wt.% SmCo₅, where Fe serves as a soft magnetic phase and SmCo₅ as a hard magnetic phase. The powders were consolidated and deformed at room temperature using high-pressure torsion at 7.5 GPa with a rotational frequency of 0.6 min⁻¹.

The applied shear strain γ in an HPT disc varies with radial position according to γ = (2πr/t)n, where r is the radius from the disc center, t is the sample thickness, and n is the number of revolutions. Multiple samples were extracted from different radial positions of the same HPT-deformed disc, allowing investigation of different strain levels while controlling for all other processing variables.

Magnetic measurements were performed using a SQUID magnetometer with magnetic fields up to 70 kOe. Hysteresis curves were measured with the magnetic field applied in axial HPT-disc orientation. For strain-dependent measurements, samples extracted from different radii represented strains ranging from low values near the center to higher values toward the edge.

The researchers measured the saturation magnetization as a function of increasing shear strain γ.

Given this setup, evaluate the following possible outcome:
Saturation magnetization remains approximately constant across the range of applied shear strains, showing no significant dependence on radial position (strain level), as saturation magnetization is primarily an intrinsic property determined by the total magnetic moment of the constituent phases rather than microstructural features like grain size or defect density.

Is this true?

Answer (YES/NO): NO